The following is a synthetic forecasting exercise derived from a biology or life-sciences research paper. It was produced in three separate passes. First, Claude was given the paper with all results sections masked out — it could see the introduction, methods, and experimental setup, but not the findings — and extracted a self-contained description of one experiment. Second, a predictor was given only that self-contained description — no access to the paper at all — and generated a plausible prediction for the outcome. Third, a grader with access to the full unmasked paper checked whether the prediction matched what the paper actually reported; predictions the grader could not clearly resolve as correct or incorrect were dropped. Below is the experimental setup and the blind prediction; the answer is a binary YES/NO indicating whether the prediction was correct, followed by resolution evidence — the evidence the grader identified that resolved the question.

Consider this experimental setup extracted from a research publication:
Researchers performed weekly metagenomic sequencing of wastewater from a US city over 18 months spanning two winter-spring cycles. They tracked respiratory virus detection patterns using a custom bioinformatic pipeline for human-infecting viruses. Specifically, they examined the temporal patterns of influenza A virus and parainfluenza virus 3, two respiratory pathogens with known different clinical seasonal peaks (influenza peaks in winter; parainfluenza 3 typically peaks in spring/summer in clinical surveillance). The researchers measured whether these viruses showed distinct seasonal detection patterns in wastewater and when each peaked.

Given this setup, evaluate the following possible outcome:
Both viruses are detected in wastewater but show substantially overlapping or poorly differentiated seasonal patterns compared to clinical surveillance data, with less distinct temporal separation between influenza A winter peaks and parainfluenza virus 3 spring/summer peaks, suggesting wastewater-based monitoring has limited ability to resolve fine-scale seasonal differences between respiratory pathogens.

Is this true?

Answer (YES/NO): NO